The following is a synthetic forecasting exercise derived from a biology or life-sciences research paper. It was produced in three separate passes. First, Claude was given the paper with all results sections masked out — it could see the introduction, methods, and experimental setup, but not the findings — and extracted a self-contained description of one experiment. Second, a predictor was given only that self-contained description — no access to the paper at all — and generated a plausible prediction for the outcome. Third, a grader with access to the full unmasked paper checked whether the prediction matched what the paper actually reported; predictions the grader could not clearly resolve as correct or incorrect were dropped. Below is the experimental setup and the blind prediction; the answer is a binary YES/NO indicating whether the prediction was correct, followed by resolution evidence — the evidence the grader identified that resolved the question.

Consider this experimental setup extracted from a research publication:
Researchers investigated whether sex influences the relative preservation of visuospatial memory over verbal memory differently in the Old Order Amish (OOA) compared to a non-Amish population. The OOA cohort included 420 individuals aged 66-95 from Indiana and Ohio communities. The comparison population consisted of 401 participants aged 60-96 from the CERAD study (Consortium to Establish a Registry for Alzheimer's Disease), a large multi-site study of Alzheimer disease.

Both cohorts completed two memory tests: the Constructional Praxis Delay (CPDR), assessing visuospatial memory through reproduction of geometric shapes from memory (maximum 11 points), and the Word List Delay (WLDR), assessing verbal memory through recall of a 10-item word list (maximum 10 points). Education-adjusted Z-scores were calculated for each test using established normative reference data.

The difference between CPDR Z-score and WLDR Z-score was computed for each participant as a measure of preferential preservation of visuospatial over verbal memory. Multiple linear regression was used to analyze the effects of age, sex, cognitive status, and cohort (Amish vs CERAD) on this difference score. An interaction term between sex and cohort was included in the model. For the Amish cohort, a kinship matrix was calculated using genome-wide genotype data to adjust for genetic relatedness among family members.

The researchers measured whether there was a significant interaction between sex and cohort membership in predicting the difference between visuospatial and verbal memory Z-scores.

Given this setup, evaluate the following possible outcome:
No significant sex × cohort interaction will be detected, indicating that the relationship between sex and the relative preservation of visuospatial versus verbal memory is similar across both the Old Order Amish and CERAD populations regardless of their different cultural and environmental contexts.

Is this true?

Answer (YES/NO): NO